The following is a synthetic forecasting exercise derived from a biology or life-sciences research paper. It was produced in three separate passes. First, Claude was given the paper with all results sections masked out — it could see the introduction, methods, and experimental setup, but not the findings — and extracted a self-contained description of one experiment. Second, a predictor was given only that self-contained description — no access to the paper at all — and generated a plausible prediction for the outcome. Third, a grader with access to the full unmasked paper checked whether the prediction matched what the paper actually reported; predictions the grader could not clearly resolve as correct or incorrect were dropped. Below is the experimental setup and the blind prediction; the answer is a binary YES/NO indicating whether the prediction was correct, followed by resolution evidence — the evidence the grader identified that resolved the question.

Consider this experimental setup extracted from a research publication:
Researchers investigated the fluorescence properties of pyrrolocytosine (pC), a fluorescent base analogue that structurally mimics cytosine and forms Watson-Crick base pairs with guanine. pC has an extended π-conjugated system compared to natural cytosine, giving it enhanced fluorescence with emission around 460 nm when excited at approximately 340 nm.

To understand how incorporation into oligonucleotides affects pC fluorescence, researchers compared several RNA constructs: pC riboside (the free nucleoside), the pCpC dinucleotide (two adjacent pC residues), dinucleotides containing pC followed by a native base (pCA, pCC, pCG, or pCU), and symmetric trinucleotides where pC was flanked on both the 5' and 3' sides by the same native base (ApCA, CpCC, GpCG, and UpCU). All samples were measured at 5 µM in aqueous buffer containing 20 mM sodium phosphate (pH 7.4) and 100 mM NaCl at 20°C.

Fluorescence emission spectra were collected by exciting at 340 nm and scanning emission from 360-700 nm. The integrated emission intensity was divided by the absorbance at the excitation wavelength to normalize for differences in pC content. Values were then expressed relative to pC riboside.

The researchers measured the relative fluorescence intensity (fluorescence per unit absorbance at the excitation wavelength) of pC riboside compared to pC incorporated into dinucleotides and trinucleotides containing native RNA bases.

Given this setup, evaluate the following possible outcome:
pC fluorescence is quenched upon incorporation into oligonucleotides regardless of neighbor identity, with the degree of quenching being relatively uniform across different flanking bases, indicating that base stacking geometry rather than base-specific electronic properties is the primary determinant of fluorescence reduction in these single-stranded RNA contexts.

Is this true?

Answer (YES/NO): NO